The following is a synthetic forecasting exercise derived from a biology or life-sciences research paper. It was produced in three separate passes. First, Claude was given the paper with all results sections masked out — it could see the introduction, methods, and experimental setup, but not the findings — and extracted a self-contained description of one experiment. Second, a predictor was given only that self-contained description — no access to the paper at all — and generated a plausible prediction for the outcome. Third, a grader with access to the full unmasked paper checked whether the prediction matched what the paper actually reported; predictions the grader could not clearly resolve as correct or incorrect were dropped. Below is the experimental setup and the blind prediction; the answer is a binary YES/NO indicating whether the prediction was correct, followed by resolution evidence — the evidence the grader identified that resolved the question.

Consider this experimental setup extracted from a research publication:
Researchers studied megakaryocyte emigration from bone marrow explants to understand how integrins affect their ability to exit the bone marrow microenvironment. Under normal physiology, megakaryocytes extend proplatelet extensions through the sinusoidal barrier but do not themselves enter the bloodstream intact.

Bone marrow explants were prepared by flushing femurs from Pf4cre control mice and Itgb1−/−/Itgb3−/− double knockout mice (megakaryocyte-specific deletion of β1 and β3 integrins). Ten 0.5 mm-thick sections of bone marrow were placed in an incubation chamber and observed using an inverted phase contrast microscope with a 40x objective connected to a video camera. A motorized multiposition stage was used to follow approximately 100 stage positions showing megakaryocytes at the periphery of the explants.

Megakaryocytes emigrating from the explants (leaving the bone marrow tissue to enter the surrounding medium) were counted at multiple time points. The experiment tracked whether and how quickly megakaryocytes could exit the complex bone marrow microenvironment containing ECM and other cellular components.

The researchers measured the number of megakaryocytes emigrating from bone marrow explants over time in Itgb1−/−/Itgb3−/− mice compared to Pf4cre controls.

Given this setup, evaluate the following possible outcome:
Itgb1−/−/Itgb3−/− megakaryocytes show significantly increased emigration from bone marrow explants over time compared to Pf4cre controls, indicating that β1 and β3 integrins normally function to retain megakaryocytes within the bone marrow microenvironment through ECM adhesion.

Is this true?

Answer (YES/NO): YES